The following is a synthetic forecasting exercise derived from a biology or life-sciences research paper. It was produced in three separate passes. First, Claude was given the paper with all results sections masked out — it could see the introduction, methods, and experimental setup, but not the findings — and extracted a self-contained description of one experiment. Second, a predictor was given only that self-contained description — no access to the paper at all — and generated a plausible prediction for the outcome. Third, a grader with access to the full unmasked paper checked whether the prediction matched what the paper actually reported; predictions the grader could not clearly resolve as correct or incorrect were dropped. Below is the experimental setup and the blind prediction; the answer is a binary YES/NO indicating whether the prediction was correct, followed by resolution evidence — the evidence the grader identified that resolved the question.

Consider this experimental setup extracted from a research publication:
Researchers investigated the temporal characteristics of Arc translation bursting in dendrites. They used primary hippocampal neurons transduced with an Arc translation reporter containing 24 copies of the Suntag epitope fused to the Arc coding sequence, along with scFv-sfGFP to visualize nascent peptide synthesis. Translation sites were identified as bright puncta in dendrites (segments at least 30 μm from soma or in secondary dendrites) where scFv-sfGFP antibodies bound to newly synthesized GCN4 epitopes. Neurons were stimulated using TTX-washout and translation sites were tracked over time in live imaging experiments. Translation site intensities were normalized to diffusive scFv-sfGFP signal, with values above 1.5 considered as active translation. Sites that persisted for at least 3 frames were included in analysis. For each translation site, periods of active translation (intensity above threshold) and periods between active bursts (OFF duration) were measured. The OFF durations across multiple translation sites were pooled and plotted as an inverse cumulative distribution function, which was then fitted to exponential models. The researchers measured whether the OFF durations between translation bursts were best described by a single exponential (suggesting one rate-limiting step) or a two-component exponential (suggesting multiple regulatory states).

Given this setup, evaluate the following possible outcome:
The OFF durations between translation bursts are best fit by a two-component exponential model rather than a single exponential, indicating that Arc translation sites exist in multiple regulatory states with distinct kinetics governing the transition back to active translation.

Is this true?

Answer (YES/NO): YES